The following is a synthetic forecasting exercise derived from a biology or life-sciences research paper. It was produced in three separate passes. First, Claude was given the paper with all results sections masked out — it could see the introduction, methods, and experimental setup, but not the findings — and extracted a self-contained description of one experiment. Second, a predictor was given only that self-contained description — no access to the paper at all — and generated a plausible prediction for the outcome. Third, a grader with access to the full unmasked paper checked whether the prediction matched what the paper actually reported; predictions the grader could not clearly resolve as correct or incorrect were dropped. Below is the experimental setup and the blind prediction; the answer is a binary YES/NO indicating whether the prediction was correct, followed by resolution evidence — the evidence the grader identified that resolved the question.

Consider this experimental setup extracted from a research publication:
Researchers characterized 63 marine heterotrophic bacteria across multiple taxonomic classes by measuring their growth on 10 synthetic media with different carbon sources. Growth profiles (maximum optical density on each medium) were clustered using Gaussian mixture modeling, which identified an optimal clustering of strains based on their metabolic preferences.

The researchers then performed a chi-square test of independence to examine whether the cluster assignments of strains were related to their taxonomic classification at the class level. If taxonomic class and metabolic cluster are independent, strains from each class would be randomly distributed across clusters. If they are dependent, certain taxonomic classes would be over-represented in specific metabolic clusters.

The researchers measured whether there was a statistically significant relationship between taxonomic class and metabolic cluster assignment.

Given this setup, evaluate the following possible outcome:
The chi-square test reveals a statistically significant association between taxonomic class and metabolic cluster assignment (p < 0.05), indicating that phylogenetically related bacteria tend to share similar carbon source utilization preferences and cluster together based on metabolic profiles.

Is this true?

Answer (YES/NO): YES